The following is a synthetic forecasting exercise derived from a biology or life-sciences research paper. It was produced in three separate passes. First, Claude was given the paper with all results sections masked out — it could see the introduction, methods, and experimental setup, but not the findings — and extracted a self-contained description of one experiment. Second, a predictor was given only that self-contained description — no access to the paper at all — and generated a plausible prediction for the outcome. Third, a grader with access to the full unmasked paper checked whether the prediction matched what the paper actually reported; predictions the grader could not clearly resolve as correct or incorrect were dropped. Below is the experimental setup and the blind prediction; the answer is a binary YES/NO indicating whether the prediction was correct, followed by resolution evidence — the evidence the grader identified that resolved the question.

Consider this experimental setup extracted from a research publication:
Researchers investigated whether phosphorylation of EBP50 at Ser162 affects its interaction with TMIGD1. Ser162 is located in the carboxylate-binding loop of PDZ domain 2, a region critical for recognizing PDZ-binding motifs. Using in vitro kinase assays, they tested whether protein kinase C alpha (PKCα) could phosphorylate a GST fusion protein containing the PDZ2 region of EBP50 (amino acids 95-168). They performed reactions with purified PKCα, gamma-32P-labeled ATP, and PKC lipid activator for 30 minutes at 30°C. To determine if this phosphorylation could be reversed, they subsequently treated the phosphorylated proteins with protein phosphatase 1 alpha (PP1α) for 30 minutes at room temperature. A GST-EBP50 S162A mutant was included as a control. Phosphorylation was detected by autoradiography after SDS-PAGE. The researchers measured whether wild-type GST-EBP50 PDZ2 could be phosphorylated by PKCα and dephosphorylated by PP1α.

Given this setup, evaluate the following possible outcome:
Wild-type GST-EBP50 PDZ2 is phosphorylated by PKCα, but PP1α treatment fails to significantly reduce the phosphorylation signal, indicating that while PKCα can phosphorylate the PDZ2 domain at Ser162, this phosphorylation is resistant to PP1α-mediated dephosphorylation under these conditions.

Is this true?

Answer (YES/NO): NO